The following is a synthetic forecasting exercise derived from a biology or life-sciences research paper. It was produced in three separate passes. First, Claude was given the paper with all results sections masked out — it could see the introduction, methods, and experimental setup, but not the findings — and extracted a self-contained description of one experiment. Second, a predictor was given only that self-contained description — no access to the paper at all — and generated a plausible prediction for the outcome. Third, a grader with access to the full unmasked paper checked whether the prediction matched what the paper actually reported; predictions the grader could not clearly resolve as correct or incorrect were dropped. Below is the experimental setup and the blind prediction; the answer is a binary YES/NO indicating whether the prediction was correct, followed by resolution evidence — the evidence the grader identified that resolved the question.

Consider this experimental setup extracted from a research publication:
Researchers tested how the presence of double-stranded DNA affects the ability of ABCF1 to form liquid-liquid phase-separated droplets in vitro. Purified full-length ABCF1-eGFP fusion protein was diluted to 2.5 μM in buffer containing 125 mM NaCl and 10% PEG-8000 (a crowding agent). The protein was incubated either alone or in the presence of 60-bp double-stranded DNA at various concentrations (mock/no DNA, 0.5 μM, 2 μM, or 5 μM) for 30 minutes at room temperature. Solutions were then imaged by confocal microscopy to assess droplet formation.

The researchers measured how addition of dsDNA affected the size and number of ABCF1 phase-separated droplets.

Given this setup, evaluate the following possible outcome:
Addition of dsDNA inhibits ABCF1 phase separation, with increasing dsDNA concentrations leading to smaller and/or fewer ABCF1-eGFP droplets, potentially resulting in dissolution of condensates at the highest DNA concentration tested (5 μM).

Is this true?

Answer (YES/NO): NO